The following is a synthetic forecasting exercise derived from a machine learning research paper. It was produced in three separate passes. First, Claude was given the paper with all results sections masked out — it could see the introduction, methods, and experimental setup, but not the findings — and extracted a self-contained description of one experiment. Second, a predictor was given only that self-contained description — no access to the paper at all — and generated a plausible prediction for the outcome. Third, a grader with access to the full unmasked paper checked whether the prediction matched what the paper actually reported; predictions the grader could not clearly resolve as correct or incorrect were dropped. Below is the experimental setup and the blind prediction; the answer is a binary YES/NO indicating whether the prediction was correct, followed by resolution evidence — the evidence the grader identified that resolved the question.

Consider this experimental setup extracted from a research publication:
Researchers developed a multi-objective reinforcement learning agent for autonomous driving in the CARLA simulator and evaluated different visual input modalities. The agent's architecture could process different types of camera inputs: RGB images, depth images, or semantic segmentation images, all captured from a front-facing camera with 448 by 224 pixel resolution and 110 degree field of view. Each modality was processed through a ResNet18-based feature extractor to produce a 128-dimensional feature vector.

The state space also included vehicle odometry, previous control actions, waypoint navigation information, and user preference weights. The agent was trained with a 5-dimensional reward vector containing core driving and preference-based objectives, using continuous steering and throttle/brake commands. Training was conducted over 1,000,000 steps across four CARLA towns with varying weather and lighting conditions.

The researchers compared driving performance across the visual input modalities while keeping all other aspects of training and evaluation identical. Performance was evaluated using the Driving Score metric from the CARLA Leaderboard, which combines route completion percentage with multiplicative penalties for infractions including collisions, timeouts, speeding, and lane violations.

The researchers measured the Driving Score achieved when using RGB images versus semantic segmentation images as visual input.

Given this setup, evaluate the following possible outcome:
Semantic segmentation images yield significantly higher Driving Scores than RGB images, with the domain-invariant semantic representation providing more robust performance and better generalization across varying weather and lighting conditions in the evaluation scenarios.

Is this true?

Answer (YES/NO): YES